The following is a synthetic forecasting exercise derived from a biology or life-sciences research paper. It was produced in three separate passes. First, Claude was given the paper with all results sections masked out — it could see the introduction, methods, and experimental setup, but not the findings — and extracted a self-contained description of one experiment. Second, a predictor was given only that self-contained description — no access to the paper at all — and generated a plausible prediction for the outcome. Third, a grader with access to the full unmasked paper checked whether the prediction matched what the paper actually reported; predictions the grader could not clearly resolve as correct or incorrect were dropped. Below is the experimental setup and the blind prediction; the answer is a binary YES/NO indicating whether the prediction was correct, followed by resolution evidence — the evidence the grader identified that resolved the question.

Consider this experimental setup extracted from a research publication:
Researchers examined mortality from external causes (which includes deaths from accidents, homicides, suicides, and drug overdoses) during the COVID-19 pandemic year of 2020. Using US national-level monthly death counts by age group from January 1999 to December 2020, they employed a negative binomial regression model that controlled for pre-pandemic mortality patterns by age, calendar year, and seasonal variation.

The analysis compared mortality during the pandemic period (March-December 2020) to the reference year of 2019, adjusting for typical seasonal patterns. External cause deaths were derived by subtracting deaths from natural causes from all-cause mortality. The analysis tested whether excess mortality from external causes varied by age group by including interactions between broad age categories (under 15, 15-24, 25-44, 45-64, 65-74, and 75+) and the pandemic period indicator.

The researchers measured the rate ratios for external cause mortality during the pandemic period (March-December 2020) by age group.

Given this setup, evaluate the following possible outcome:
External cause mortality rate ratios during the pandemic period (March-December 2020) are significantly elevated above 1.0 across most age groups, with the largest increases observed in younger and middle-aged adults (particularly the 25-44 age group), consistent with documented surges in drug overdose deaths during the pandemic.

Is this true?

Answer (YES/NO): NO